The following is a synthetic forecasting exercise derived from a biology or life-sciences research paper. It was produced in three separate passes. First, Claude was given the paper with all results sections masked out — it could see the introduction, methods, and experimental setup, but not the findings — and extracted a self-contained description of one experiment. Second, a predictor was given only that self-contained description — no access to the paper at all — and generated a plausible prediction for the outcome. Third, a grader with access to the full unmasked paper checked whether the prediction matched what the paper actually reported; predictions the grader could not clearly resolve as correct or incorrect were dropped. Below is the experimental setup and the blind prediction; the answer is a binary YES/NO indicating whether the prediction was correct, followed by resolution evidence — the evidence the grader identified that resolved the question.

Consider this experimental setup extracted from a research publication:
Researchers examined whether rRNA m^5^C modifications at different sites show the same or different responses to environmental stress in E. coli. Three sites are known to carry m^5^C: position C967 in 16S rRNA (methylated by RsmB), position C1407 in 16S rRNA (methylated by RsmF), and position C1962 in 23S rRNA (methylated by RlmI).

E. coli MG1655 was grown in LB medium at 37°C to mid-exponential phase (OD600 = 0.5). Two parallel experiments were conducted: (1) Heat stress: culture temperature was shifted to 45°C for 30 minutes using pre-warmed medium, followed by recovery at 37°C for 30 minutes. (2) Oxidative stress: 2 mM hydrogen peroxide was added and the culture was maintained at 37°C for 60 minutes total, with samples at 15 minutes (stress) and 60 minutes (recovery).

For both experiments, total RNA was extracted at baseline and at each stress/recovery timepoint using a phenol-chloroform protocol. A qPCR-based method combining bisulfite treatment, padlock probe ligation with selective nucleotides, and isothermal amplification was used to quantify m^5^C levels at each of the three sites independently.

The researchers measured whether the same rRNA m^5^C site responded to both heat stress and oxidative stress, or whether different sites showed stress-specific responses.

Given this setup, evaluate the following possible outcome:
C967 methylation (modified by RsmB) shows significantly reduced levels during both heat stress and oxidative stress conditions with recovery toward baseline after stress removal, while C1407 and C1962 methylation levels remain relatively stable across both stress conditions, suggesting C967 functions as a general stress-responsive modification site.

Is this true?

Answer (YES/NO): NO